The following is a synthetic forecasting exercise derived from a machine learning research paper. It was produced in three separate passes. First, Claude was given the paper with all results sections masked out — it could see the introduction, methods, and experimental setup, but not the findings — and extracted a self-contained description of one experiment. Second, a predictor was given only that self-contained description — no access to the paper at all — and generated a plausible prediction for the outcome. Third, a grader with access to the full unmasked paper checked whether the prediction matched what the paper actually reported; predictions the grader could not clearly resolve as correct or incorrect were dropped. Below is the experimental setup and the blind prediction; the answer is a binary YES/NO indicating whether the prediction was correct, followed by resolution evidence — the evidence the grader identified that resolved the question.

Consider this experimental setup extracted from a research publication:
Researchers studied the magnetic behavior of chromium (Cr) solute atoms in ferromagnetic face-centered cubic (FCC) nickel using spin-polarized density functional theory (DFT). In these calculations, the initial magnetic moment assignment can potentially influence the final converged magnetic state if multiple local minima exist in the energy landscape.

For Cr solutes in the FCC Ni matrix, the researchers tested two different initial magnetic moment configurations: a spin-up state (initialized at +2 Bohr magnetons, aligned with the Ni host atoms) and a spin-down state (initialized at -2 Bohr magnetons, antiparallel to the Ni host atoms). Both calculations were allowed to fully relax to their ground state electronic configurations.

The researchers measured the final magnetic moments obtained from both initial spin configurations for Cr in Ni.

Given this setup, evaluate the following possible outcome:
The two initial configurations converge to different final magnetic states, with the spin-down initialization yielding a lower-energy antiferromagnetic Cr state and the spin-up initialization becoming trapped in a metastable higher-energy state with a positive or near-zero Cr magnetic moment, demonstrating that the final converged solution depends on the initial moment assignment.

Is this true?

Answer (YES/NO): NO